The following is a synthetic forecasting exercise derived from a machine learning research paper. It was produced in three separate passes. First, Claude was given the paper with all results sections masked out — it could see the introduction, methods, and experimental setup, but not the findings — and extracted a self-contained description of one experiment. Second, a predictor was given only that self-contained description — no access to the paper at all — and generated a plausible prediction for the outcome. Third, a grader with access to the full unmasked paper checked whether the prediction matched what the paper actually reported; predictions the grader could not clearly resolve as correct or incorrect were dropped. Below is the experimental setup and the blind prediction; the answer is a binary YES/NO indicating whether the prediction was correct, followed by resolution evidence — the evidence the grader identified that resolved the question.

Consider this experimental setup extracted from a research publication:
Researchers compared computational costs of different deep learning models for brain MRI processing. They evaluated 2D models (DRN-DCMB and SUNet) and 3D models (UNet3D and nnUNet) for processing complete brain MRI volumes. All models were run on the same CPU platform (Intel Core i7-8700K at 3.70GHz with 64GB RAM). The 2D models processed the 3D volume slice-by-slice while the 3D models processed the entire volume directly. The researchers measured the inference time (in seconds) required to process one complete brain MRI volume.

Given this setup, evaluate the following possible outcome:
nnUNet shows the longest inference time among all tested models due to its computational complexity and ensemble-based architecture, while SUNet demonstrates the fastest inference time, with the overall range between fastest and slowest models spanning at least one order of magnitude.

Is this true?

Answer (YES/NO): NO